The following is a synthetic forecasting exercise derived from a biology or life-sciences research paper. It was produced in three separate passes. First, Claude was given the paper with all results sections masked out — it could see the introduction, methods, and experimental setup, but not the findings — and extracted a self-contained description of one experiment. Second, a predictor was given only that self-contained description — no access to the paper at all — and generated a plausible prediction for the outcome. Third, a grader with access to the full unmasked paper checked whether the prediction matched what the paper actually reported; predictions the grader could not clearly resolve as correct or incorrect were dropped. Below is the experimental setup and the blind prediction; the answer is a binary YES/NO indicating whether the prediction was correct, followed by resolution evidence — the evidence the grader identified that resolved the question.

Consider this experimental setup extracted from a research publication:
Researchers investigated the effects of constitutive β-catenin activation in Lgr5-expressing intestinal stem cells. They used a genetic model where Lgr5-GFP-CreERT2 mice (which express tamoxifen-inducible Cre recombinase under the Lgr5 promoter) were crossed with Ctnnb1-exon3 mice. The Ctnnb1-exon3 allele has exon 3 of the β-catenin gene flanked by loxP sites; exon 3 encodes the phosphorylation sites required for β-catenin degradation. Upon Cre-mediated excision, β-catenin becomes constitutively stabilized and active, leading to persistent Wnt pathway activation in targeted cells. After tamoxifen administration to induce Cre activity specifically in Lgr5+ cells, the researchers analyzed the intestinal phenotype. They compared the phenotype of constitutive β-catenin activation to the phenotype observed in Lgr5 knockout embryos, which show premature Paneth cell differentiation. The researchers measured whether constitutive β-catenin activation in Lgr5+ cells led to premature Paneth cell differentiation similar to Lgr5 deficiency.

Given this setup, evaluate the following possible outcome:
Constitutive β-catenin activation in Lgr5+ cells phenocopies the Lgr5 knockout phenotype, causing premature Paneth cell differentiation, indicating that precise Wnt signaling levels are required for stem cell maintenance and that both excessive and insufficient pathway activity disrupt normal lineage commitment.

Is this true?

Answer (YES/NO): YES